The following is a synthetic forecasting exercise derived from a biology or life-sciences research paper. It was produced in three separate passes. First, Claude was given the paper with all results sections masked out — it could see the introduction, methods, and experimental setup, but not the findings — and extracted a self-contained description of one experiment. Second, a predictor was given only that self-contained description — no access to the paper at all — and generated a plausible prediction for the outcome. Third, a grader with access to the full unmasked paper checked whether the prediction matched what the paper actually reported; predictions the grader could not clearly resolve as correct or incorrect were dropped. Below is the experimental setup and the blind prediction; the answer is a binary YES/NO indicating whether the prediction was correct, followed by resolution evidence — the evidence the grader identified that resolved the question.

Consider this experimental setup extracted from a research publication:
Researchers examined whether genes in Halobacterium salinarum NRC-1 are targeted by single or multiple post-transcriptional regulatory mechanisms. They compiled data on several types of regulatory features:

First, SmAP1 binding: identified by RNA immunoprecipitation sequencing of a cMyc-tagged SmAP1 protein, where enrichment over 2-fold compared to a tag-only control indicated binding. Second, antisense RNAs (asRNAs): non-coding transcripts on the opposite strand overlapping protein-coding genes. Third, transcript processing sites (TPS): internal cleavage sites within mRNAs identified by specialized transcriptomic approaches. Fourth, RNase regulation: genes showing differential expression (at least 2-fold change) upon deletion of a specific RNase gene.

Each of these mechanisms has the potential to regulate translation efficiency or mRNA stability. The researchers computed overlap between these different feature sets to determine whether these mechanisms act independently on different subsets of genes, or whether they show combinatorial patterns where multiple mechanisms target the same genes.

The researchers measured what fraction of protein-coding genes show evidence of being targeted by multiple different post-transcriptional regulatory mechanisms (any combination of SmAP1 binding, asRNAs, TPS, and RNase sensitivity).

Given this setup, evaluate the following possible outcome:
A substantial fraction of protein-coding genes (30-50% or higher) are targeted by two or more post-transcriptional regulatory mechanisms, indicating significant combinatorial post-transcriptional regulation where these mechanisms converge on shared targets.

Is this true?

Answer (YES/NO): NO